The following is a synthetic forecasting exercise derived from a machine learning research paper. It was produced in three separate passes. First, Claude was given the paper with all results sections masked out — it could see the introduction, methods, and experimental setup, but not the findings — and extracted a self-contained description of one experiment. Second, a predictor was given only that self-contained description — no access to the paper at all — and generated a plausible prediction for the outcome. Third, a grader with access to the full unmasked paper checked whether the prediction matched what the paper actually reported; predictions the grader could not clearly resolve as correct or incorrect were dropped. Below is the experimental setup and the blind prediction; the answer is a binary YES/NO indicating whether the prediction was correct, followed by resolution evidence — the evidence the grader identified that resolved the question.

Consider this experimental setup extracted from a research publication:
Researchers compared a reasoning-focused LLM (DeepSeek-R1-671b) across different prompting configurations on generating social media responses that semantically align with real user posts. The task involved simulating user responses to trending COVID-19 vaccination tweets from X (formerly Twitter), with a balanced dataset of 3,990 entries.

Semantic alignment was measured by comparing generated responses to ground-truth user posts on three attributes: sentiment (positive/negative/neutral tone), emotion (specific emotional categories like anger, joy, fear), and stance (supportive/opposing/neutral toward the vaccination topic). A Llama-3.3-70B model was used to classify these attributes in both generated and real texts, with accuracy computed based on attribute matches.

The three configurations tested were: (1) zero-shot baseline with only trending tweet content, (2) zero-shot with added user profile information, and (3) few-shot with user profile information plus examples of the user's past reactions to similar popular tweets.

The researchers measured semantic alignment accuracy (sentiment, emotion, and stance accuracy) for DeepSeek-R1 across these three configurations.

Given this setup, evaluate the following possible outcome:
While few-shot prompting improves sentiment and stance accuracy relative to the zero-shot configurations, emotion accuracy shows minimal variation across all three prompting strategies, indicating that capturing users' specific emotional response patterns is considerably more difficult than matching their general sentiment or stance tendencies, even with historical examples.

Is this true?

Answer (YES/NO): NO